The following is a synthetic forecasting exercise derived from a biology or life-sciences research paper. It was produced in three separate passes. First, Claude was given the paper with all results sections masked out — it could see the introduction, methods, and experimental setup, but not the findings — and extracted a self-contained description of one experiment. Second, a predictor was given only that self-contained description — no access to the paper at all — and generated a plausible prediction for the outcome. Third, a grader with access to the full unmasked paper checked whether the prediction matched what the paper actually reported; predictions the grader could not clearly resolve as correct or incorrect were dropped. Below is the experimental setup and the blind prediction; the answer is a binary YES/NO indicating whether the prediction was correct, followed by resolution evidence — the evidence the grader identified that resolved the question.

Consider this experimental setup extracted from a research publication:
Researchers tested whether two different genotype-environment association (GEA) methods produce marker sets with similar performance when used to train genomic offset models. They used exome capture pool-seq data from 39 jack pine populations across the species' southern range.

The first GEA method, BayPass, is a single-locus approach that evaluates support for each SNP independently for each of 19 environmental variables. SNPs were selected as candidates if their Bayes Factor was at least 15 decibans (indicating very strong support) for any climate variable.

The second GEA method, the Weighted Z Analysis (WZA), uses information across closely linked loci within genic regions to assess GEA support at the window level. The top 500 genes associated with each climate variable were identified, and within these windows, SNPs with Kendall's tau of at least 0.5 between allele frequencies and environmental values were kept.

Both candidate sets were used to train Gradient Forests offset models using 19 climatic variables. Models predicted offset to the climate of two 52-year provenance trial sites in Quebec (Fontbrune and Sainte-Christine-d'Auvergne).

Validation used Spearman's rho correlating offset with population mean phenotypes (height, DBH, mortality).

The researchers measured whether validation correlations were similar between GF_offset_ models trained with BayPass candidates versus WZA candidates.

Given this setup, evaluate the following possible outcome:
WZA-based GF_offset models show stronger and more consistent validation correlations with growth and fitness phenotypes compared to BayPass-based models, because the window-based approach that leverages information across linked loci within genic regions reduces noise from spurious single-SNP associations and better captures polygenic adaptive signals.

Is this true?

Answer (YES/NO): NO